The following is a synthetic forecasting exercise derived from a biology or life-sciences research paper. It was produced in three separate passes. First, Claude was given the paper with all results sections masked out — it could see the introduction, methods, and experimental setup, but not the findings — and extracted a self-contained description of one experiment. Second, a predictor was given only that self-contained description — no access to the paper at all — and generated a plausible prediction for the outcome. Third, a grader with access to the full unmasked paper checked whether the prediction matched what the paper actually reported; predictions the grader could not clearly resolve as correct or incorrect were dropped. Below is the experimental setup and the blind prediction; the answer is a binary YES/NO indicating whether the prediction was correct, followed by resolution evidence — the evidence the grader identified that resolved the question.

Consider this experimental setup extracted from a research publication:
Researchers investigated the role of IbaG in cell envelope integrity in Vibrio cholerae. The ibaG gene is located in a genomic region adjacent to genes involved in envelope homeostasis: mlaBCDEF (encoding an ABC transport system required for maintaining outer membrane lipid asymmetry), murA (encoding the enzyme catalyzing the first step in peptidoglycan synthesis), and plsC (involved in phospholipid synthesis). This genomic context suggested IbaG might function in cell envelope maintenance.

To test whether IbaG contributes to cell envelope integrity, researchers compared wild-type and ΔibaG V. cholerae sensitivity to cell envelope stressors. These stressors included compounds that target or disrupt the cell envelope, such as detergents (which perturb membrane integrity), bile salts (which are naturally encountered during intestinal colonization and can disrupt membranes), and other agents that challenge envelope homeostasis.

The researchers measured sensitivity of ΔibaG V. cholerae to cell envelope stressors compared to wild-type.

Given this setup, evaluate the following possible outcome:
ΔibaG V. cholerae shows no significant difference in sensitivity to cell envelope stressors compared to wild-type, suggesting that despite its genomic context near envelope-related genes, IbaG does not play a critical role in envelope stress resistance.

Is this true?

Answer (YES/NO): NO